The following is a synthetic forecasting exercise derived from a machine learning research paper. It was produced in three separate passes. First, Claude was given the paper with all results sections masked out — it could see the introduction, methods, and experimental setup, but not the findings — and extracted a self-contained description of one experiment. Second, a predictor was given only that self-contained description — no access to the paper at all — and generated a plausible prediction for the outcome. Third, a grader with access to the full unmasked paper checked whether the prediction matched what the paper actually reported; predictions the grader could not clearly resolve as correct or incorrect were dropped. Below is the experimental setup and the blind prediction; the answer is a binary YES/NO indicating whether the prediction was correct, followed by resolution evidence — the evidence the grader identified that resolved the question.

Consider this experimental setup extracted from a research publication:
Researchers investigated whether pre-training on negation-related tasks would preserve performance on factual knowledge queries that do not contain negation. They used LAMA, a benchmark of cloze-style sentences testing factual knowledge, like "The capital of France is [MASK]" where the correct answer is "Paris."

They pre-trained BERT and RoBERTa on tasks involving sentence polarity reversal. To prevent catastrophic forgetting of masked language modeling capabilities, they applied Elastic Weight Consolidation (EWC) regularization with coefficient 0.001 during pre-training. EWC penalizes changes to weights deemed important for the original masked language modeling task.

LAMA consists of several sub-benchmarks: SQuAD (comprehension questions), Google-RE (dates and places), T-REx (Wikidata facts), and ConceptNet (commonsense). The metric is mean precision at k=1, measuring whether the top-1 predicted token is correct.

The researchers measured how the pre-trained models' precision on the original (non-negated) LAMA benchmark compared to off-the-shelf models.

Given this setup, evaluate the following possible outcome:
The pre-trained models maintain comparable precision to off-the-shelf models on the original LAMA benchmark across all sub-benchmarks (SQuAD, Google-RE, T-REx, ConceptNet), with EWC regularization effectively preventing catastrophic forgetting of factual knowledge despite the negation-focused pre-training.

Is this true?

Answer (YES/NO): NO